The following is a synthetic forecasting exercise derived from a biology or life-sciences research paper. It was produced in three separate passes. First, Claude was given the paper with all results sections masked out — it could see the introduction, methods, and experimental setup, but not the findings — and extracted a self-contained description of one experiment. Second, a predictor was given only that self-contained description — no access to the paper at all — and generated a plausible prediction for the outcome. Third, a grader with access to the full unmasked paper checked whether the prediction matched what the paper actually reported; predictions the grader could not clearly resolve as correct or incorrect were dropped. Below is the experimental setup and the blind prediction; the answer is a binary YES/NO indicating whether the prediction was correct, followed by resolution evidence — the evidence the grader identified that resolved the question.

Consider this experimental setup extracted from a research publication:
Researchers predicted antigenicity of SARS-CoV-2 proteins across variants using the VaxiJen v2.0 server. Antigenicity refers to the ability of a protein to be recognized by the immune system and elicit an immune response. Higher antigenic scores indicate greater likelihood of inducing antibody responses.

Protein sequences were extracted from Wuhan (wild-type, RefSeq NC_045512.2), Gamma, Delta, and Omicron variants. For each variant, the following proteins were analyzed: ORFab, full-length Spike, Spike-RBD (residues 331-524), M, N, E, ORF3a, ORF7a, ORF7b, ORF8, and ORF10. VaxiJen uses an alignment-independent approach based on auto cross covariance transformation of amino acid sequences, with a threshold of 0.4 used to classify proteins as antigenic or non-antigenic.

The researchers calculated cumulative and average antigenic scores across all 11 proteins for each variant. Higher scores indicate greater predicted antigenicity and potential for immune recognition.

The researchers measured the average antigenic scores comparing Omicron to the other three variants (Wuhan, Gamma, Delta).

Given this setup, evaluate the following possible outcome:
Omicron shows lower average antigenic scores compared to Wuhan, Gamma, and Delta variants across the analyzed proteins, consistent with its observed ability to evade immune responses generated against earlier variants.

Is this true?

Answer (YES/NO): NO